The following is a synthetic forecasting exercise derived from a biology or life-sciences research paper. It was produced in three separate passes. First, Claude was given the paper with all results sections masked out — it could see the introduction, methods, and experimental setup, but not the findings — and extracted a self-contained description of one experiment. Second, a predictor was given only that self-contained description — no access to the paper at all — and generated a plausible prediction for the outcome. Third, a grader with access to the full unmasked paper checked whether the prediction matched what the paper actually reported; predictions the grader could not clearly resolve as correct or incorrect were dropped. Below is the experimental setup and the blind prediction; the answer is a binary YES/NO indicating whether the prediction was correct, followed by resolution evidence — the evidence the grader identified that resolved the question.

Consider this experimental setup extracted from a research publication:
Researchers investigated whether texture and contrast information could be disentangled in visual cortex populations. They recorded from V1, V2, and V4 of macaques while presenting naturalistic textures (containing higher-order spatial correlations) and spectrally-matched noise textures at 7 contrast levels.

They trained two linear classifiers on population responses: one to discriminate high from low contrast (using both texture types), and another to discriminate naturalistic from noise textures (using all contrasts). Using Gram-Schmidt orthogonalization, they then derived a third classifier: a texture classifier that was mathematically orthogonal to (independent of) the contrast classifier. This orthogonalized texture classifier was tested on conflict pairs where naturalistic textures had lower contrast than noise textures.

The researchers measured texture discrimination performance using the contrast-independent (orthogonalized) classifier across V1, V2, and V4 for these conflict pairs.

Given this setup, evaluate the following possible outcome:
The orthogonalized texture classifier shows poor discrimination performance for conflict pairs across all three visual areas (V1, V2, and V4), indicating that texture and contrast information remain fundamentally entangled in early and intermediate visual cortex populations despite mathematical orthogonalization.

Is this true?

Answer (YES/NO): NO